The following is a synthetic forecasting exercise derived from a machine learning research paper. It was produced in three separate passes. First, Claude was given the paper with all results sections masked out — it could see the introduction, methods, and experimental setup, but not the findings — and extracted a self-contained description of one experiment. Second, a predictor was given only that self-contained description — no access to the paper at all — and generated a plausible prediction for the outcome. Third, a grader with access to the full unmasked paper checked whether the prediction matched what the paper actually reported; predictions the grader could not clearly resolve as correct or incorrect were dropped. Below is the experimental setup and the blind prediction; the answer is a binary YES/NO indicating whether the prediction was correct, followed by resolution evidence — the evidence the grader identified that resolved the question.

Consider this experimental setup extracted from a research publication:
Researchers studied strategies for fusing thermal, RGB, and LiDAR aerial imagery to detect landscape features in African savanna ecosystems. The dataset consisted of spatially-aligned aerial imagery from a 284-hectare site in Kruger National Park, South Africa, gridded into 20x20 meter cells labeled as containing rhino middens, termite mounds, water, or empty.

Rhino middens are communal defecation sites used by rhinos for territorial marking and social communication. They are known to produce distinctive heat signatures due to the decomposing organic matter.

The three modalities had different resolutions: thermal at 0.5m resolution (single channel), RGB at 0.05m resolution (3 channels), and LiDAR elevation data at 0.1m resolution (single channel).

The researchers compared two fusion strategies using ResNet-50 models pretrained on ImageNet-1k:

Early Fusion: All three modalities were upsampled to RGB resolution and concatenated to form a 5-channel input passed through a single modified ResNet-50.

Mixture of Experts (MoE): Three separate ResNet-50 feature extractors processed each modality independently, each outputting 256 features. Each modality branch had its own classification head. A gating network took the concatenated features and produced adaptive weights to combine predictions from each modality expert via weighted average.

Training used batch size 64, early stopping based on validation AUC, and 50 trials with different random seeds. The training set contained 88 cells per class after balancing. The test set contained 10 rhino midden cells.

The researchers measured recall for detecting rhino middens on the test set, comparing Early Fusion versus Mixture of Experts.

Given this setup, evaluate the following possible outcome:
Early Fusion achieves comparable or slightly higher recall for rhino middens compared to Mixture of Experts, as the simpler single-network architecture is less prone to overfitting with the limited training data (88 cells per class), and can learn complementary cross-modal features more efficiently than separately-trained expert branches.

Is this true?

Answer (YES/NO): YES